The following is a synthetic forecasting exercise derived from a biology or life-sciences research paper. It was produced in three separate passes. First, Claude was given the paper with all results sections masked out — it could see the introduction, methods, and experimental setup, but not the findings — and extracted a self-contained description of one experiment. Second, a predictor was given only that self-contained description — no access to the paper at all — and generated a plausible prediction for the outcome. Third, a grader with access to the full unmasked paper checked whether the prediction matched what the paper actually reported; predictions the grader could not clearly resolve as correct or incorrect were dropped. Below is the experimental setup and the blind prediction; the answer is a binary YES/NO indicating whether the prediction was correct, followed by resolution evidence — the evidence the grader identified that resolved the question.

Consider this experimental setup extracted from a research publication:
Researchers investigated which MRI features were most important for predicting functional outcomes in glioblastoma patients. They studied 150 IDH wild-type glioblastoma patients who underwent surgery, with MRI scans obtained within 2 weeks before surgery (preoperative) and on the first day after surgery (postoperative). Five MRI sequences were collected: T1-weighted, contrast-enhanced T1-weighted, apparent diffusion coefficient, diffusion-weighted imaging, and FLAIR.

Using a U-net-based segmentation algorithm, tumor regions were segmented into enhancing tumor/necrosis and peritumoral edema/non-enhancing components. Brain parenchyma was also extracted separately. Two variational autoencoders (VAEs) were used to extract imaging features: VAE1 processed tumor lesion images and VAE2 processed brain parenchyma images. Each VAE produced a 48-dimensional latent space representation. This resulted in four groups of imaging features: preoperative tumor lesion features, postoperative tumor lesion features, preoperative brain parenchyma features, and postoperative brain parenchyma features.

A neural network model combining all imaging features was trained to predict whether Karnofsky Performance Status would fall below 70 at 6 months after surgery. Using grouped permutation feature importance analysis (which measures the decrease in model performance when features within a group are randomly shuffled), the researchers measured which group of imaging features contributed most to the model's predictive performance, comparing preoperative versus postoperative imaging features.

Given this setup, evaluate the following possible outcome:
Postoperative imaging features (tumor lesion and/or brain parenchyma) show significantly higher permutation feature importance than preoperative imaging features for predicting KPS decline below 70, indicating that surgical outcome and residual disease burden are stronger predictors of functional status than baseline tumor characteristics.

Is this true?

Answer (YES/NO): NO